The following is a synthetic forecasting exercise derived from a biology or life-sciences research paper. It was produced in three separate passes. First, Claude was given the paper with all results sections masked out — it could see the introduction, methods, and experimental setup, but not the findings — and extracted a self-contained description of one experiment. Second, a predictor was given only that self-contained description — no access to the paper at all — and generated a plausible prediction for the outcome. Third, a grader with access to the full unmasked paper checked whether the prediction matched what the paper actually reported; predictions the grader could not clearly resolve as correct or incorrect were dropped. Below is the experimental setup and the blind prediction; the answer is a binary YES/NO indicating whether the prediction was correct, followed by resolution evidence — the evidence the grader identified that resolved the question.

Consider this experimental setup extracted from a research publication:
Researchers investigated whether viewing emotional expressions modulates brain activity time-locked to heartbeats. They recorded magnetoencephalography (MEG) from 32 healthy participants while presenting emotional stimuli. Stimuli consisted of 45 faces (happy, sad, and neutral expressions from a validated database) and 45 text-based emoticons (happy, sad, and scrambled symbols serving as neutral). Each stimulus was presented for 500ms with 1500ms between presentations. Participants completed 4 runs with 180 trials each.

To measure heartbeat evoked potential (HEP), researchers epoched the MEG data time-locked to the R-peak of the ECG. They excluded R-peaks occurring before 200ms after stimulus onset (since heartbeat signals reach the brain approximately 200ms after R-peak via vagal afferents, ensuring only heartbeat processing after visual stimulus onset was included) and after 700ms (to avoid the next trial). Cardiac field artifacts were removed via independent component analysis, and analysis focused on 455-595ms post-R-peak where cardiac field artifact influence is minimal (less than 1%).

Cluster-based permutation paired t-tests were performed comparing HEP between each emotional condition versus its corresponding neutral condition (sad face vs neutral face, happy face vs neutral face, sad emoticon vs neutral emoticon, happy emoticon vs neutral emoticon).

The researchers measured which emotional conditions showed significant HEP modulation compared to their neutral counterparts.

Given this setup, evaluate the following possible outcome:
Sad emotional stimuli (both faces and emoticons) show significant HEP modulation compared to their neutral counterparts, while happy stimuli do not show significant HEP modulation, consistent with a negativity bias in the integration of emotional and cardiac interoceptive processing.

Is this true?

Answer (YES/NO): NO